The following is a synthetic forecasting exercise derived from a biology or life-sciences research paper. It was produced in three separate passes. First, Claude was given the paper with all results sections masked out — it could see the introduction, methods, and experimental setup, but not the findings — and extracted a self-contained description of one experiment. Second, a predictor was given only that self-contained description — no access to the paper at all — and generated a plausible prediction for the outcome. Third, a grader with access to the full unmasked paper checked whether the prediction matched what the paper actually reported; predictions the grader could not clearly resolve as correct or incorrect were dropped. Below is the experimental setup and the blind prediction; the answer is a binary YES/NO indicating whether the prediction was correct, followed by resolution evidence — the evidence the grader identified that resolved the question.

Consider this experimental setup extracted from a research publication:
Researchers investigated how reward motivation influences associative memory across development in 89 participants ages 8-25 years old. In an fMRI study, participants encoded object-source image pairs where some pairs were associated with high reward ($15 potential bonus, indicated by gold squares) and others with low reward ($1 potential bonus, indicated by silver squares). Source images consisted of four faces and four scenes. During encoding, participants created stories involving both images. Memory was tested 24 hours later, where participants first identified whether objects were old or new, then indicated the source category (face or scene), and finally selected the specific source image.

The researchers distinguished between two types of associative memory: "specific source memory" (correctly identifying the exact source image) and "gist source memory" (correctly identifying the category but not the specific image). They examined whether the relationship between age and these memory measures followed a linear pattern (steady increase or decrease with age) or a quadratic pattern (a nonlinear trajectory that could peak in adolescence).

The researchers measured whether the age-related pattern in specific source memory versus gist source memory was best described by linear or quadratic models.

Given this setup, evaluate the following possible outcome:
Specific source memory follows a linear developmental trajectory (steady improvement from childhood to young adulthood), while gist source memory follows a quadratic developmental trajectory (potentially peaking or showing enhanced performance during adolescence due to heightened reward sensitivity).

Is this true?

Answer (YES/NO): NO